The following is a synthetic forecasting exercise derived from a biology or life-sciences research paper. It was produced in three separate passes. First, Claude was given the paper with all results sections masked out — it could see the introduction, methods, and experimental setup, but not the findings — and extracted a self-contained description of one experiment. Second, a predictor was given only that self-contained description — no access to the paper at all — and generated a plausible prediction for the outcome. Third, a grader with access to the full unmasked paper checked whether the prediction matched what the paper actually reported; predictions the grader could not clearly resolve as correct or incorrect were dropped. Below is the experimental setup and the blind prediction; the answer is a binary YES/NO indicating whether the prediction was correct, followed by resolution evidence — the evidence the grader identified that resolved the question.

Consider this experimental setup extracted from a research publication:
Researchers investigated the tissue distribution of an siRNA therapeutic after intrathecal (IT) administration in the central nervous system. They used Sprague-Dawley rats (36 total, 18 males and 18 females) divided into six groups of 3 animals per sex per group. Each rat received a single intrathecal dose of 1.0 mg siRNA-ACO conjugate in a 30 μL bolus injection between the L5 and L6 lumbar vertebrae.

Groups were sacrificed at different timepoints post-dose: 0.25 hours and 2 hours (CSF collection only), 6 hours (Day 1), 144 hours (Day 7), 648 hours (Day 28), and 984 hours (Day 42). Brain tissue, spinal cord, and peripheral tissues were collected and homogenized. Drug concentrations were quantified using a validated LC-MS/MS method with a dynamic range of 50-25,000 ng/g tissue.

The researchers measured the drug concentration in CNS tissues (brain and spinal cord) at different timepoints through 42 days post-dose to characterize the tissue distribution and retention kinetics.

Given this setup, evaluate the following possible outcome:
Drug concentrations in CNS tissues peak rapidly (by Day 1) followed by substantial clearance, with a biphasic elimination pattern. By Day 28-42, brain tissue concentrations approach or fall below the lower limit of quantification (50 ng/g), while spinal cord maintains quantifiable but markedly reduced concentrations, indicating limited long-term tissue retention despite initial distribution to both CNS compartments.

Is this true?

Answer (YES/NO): NO